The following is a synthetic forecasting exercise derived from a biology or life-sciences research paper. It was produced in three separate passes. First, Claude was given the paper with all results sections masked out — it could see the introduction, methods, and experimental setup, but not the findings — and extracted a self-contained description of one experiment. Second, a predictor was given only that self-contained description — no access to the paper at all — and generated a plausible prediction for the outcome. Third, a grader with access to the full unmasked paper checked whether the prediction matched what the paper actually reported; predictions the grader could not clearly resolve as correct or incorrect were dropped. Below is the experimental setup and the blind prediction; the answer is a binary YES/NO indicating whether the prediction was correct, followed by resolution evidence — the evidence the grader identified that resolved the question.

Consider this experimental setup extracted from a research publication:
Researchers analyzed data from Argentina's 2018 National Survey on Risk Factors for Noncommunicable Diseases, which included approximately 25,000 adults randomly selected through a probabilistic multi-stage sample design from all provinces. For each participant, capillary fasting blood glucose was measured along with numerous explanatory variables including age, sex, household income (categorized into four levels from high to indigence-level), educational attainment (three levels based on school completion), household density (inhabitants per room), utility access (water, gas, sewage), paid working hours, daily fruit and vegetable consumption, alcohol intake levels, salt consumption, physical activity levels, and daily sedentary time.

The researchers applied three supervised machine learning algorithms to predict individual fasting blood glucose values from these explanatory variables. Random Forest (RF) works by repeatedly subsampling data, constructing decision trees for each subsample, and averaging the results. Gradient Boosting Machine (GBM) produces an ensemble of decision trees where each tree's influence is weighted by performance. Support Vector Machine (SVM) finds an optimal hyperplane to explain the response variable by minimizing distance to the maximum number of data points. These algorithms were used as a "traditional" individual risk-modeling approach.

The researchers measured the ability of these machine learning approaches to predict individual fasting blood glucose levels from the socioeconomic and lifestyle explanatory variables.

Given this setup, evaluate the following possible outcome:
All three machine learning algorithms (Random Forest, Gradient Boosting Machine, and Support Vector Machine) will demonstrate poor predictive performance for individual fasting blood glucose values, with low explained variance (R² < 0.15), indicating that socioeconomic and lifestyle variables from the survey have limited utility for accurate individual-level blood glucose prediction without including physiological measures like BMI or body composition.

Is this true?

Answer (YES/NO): YES